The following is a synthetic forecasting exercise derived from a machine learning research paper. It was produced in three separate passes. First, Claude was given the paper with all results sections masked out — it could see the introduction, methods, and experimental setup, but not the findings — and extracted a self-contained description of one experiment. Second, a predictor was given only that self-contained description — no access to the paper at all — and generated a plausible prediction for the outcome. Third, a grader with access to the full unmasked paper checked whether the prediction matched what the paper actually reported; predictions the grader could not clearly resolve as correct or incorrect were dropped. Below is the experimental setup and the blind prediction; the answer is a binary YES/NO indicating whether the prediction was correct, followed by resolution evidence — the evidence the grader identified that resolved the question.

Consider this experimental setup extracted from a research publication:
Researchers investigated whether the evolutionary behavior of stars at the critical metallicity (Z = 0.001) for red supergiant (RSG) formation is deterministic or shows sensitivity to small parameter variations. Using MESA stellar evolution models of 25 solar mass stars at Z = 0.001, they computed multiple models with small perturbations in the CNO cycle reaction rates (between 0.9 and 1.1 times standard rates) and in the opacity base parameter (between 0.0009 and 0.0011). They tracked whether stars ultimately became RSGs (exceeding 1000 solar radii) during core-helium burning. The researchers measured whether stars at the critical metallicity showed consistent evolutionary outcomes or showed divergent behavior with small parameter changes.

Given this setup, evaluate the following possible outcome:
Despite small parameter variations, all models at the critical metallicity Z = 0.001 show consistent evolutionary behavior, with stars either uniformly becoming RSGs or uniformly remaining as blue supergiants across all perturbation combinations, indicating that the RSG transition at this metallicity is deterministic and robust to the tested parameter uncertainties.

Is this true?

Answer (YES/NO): NO